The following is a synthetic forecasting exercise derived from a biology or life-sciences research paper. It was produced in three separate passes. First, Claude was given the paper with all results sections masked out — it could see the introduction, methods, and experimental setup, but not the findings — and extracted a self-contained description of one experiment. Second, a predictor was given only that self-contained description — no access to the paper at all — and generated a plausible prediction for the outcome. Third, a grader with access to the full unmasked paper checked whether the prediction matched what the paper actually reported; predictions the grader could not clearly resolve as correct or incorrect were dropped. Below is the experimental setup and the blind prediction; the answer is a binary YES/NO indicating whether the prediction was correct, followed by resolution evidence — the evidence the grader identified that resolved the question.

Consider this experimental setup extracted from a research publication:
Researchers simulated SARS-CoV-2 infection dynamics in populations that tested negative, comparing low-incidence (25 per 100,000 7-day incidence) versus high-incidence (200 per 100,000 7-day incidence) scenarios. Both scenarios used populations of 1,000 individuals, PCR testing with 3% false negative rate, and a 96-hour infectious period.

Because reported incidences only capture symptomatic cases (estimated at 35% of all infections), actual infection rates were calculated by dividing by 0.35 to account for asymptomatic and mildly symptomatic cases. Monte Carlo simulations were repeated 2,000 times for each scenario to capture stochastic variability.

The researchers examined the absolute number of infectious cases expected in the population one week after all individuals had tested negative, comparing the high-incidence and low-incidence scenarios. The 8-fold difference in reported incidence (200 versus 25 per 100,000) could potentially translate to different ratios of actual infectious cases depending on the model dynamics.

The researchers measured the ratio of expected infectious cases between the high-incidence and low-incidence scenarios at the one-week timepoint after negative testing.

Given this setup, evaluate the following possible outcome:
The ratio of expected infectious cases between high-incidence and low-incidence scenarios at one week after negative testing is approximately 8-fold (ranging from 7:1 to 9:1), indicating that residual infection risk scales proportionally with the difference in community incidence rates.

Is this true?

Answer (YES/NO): YES